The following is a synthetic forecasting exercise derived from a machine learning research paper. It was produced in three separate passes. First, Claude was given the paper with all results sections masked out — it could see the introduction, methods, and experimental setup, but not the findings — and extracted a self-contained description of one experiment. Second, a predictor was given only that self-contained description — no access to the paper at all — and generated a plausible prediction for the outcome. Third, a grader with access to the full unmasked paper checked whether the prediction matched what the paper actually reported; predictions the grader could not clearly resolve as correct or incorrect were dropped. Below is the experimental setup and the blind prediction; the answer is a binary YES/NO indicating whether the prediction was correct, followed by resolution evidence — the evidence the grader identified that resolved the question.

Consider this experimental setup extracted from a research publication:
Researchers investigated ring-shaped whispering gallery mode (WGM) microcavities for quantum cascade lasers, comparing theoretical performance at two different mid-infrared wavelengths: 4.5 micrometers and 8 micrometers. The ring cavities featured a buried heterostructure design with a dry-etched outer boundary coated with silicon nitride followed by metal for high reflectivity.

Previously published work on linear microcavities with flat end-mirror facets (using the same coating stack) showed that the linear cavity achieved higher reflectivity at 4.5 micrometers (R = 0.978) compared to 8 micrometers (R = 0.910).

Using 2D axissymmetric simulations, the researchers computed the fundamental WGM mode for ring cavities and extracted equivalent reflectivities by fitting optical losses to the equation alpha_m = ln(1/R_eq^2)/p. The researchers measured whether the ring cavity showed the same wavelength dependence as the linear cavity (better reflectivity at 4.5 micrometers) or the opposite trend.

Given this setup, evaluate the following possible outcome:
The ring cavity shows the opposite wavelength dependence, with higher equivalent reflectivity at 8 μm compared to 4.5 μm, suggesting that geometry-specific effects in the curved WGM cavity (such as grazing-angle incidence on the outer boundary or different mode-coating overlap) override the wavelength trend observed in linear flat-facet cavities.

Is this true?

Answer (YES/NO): YES